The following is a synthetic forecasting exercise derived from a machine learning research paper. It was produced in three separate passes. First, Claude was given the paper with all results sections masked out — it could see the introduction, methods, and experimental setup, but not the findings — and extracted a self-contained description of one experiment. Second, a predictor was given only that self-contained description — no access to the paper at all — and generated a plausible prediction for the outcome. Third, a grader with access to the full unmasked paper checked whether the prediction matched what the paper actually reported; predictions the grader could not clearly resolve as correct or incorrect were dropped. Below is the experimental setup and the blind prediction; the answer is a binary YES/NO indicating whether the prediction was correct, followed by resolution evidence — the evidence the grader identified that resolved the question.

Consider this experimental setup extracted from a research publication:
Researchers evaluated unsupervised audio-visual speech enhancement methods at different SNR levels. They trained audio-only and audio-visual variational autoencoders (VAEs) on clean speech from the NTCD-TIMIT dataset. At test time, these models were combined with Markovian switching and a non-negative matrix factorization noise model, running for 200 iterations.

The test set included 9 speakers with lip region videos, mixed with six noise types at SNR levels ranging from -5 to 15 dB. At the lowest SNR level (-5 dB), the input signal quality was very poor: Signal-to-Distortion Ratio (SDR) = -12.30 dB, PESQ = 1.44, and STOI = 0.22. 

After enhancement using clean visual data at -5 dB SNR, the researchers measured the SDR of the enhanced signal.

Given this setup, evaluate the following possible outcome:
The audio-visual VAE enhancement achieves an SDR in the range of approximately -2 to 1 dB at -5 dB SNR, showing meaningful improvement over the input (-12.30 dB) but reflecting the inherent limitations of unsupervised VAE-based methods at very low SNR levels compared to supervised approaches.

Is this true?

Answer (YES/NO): NO